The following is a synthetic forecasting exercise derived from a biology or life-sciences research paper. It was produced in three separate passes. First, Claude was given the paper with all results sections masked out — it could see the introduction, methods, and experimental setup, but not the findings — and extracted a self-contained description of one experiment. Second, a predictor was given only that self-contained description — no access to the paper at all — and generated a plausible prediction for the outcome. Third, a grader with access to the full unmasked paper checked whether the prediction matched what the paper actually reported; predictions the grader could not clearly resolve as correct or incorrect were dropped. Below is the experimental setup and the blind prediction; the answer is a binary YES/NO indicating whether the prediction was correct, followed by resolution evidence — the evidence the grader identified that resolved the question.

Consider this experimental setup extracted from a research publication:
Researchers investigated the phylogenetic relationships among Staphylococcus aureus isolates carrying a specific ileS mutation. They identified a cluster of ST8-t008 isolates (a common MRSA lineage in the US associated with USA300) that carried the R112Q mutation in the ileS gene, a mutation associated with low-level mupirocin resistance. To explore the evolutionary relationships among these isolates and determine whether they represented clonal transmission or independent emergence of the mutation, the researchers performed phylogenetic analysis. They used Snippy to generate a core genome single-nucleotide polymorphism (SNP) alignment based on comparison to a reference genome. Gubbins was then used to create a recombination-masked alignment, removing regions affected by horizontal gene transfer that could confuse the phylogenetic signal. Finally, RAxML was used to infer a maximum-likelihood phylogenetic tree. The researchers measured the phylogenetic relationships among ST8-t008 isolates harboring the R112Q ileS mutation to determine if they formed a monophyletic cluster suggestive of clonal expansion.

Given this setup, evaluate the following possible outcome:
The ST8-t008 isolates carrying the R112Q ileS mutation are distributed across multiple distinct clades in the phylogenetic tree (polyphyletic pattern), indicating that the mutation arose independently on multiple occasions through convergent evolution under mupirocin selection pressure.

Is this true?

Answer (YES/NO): NO